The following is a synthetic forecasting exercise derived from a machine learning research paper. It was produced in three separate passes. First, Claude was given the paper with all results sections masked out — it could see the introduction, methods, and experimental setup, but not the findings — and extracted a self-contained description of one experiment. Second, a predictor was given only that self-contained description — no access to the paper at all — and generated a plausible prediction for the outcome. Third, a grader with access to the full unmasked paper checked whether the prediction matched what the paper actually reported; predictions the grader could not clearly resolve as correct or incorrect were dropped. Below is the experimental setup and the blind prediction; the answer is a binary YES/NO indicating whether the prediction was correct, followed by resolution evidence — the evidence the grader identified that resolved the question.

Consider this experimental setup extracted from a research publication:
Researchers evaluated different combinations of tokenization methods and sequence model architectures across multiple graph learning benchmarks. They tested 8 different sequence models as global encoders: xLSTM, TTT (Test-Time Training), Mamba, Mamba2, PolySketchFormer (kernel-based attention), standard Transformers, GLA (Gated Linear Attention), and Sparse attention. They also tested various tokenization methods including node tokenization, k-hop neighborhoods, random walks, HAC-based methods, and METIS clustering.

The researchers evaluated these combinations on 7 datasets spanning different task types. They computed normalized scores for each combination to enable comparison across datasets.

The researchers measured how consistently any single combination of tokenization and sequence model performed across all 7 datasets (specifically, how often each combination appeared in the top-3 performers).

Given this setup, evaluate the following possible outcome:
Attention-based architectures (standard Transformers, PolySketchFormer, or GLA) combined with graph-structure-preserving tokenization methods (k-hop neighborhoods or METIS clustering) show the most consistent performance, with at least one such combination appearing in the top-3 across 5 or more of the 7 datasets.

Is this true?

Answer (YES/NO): NO